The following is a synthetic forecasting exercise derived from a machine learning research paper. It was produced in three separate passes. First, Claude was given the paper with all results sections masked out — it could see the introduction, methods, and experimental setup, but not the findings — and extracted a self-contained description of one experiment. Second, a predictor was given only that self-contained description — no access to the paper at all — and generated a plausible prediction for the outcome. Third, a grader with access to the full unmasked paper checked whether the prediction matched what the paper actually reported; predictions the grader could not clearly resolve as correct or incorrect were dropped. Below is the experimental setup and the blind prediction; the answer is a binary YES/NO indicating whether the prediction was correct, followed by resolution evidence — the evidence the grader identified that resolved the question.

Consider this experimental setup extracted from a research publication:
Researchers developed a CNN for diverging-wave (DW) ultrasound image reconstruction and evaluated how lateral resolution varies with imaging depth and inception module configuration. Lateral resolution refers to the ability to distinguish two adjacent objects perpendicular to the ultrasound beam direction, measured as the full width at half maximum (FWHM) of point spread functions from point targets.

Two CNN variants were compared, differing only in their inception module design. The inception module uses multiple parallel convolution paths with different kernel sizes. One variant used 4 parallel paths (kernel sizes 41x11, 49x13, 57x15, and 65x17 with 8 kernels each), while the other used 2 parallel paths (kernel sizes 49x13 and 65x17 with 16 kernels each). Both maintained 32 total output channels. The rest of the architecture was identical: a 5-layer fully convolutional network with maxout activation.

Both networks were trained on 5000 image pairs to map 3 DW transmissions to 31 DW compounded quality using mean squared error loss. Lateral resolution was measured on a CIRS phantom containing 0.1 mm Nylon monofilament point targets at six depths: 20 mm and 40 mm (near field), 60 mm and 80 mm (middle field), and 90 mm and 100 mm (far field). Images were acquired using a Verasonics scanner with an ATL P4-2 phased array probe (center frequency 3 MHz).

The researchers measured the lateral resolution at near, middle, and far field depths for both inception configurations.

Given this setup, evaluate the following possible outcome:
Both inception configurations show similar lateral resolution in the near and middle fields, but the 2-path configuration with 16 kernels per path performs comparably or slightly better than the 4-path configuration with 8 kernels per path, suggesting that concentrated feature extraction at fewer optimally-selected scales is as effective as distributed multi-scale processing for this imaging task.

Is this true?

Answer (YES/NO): NO